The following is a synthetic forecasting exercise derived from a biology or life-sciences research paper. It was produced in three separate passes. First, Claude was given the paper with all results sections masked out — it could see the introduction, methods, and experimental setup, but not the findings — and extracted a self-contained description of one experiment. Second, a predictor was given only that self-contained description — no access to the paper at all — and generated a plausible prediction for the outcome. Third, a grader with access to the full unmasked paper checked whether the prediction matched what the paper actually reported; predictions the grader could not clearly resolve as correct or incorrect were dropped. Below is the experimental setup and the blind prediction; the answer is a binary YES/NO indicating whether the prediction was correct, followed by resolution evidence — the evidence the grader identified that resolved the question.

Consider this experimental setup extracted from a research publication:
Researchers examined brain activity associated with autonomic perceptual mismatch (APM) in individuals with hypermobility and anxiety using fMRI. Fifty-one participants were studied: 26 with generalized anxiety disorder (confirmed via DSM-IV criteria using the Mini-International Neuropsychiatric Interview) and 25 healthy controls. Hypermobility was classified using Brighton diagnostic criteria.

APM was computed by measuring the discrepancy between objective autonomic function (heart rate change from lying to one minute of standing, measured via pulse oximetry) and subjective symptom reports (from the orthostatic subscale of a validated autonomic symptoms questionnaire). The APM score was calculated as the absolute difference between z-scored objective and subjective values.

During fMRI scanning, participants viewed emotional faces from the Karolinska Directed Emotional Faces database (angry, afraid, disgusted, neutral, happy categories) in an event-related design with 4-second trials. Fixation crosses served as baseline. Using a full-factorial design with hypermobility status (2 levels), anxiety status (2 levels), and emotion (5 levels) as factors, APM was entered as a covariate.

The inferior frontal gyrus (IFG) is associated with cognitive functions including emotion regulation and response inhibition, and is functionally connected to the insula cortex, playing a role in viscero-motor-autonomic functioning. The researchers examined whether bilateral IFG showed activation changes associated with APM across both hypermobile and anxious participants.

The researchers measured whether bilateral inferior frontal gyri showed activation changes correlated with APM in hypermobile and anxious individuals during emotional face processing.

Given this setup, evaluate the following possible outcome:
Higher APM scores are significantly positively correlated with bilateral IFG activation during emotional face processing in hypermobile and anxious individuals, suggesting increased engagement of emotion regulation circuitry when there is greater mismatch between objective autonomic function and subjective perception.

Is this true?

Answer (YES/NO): NO